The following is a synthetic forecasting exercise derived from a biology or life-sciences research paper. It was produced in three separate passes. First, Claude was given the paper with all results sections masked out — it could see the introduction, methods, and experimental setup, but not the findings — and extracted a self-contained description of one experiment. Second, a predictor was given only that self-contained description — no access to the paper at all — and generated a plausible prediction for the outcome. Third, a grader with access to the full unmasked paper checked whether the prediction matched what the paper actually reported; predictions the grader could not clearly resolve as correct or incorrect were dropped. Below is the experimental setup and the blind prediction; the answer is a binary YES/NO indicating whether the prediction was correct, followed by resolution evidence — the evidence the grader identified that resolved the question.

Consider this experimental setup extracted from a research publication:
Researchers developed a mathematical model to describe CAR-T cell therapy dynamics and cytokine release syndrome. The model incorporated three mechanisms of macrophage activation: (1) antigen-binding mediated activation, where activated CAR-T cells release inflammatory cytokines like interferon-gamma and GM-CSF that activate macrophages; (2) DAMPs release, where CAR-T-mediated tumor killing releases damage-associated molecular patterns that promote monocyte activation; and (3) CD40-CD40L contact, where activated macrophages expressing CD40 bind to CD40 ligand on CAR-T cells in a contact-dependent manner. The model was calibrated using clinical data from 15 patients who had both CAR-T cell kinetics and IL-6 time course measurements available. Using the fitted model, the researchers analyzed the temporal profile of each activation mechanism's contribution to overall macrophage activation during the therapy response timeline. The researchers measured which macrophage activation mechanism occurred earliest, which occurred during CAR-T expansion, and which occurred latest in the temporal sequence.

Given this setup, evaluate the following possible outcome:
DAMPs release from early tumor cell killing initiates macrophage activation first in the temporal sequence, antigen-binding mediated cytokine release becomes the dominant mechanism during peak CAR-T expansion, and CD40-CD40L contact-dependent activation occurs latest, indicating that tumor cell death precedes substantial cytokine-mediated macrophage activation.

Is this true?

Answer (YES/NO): NO